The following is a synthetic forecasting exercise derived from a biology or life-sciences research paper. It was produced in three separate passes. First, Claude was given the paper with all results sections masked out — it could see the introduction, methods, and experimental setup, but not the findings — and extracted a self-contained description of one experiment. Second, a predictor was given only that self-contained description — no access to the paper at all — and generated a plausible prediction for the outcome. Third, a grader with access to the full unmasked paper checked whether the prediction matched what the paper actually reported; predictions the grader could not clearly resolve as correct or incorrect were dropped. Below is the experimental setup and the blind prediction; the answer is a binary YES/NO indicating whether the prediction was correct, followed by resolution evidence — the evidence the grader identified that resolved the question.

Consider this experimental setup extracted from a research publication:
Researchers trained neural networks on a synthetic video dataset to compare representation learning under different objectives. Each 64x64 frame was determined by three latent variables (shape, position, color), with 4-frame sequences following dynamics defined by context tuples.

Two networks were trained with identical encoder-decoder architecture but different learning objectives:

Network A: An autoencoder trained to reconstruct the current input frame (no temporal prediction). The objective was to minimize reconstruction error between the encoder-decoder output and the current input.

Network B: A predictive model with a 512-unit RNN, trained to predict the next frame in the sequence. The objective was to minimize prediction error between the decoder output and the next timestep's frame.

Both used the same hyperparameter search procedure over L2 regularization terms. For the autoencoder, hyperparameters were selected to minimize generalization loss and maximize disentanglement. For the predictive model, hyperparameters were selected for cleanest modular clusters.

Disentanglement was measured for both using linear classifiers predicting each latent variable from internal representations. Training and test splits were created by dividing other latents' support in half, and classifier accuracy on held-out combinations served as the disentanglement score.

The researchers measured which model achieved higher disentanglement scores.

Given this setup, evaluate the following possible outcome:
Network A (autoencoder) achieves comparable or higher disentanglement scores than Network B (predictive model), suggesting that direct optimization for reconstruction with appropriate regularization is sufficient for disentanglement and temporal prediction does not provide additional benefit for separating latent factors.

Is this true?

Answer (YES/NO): NO